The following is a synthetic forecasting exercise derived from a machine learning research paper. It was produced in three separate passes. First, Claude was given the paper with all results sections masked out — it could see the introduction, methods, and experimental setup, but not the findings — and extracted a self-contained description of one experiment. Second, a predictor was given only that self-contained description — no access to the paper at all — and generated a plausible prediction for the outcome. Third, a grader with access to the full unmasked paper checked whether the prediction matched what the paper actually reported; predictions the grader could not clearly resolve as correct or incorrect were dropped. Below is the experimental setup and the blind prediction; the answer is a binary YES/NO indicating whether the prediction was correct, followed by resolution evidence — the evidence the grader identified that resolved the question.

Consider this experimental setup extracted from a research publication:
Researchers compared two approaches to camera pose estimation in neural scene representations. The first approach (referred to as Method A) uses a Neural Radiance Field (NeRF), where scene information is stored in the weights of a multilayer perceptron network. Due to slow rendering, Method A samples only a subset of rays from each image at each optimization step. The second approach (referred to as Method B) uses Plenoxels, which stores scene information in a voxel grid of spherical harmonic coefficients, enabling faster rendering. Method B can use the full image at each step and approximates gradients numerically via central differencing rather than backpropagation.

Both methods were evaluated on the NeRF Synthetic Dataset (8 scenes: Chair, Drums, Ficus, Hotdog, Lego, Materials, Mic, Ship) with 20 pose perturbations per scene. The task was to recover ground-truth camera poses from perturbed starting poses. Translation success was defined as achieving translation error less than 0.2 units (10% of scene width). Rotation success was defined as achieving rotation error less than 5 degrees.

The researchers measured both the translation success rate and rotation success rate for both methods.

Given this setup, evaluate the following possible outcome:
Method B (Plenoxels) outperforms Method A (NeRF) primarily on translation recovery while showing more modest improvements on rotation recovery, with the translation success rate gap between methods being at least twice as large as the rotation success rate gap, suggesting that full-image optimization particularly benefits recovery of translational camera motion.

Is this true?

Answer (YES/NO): NO